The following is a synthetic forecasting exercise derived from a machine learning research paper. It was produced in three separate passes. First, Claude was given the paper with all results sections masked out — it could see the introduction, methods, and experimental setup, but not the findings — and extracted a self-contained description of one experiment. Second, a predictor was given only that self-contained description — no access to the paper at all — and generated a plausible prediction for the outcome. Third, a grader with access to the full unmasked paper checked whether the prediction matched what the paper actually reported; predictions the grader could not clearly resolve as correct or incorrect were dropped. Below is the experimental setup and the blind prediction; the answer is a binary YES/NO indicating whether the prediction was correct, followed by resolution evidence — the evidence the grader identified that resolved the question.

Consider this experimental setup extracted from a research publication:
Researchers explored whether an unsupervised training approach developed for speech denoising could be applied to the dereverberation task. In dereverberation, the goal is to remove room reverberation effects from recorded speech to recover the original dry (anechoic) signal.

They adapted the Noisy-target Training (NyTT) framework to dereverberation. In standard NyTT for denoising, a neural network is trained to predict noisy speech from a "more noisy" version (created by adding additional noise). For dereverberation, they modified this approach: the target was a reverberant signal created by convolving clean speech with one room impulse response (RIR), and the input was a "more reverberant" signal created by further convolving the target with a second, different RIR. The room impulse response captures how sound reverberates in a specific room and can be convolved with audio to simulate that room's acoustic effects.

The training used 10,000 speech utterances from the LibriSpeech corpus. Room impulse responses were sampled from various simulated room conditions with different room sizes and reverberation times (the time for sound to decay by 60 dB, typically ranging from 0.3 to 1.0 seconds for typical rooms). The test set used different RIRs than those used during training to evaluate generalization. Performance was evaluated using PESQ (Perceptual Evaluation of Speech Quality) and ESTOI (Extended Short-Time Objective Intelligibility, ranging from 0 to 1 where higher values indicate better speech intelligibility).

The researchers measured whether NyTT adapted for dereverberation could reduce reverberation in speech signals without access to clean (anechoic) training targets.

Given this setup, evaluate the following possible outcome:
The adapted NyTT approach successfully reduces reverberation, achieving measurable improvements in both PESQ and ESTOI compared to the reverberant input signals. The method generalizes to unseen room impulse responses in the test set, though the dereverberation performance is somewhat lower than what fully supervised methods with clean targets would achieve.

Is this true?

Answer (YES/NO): YES